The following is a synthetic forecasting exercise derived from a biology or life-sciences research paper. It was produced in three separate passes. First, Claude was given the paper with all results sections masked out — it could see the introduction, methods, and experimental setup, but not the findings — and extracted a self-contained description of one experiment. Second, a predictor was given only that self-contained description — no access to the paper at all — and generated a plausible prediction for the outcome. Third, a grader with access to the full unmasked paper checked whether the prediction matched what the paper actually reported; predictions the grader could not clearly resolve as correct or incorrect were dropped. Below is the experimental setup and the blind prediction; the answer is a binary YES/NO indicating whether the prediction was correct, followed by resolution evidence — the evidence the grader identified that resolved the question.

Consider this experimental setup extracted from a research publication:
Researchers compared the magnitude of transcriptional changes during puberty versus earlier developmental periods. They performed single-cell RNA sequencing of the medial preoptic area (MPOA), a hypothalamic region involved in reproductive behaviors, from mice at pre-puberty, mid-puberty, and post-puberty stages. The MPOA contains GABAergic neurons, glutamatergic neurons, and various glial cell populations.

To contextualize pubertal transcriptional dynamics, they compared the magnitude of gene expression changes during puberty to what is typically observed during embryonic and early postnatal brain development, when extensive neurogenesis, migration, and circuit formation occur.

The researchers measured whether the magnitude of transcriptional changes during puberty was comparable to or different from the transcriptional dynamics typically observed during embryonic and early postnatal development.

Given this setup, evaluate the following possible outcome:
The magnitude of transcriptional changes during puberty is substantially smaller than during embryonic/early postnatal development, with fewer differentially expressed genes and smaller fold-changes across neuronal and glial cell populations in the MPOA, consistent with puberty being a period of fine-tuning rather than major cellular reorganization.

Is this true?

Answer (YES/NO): YES